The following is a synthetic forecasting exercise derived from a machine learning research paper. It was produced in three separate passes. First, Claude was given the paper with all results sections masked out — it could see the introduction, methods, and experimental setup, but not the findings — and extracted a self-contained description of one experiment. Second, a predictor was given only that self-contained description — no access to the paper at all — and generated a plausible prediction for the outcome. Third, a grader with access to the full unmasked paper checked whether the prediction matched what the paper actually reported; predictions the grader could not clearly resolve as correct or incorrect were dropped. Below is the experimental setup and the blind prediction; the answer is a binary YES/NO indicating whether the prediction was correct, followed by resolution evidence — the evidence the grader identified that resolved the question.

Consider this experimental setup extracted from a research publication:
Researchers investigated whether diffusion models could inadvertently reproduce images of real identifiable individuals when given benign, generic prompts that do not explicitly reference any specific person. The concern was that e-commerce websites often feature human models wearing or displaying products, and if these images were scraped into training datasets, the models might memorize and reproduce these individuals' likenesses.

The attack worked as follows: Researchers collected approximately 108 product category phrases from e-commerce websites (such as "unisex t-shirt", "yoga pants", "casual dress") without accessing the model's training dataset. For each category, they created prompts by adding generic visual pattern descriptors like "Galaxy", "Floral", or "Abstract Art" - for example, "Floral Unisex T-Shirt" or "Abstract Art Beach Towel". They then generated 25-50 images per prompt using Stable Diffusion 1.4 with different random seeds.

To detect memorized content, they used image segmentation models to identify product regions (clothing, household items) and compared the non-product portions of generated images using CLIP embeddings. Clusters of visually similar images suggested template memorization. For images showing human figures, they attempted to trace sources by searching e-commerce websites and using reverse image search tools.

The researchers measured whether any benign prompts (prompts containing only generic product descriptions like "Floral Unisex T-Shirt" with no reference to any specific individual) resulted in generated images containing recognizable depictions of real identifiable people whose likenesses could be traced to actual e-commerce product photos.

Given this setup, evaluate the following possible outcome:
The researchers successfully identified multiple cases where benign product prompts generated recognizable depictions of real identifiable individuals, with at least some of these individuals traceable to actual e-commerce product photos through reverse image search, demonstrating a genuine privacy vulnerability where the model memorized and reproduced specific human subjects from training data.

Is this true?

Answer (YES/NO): YES